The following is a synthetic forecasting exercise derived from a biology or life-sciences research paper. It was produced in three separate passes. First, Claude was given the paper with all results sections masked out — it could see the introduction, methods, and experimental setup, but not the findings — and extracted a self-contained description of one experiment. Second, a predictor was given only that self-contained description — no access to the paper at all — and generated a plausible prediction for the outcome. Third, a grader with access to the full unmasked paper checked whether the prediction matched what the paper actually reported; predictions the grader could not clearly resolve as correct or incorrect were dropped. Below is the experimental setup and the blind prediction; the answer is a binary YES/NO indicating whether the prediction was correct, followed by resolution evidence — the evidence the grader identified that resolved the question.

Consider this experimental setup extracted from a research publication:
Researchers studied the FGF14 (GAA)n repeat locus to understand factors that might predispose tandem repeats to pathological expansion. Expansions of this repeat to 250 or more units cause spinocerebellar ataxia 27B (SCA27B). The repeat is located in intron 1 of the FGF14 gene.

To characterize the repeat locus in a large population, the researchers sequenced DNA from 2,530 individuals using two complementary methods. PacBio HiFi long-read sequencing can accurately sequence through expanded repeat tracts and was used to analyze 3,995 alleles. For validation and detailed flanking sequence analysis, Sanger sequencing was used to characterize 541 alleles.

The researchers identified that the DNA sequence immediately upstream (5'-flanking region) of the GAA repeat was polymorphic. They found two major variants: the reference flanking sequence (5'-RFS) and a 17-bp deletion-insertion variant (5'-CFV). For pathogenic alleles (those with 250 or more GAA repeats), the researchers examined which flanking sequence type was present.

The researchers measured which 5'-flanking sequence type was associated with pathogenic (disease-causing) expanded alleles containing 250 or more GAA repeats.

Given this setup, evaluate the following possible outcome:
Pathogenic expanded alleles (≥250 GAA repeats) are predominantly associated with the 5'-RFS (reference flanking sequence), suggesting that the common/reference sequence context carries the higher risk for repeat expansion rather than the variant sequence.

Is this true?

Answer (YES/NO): YES